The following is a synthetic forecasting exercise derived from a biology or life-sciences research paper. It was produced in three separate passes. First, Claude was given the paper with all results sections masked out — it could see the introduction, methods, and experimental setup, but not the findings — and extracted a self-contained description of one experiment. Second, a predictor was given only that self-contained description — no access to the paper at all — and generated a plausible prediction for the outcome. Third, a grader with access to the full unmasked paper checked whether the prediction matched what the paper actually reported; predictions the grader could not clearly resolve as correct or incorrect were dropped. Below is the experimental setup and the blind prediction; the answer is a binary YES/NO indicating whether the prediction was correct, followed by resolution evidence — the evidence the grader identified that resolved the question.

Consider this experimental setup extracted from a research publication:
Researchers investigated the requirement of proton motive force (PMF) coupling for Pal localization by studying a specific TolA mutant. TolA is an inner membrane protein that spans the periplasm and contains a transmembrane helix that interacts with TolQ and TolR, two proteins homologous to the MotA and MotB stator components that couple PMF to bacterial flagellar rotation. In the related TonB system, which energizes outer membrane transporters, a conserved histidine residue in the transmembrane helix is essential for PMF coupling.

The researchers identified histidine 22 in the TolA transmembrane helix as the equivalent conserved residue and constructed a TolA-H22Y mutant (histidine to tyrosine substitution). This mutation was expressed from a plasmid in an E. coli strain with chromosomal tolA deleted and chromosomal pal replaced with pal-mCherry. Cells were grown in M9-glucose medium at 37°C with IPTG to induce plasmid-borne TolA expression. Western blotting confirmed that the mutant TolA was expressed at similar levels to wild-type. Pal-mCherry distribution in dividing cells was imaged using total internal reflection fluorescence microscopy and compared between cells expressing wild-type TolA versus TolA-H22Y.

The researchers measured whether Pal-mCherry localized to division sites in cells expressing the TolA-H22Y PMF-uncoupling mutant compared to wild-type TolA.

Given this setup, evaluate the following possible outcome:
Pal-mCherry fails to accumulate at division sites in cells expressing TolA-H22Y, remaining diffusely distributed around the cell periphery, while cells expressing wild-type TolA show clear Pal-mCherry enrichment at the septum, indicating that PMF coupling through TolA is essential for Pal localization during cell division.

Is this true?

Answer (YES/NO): YES